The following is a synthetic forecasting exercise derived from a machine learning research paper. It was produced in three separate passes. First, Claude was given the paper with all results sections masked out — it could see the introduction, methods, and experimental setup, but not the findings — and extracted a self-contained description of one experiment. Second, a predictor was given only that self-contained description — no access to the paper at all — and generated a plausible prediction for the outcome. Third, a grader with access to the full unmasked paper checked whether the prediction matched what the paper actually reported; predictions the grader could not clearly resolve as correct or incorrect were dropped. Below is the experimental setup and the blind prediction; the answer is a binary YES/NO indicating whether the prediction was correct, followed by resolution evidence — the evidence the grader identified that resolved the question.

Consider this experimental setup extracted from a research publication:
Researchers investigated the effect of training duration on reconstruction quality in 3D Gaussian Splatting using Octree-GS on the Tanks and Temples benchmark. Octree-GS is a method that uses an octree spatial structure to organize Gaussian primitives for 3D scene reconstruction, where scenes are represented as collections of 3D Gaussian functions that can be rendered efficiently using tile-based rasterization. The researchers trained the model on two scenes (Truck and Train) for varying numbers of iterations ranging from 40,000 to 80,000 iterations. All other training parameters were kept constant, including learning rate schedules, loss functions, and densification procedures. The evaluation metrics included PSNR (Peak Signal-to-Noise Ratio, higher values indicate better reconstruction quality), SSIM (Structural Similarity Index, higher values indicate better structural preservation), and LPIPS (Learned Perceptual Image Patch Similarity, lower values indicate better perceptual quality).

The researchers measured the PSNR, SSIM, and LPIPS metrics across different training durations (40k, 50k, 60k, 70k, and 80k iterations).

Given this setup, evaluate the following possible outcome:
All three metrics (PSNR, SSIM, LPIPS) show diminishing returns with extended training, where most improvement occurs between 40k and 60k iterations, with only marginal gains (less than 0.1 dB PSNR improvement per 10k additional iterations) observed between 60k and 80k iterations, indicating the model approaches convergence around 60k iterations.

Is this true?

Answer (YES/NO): NO